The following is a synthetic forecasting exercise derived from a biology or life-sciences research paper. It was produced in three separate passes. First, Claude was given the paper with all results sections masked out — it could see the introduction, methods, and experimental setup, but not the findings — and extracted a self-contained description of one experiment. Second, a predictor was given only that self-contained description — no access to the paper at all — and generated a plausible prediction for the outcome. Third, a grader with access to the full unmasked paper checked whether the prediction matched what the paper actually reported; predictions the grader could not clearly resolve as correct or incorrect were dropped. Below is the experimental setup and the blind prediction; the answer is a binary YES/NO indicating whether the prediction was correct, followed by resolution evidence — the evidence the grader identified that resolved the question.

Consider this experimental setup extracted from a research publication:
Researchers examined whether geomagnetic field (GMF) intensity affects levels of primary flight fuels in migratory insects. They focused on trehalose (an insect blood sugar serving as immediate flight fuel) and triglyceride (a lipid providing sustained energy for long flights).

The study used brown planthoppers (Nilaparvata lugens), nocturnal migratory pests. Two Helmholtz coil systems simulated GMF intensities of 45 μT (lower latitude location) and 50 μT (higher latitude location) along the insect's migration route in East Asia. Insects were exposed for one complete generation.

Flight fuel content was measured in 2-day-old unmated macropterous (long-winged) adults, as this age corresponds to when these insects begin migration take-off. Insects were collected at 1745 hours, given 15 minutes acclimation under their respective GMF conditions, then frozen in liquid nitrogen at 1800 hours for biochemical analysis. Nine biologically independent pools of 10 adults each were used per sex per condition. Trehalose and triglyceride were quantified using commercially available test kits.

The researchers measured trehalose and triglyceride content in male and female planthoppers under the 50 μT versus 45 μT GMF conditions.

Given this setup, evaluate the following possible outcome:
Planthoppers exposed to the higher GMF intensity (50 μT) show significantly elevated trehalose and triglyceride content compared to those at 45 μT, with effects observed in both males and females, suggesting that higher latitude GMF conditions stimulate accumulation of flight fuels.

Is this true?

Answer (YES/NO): NO